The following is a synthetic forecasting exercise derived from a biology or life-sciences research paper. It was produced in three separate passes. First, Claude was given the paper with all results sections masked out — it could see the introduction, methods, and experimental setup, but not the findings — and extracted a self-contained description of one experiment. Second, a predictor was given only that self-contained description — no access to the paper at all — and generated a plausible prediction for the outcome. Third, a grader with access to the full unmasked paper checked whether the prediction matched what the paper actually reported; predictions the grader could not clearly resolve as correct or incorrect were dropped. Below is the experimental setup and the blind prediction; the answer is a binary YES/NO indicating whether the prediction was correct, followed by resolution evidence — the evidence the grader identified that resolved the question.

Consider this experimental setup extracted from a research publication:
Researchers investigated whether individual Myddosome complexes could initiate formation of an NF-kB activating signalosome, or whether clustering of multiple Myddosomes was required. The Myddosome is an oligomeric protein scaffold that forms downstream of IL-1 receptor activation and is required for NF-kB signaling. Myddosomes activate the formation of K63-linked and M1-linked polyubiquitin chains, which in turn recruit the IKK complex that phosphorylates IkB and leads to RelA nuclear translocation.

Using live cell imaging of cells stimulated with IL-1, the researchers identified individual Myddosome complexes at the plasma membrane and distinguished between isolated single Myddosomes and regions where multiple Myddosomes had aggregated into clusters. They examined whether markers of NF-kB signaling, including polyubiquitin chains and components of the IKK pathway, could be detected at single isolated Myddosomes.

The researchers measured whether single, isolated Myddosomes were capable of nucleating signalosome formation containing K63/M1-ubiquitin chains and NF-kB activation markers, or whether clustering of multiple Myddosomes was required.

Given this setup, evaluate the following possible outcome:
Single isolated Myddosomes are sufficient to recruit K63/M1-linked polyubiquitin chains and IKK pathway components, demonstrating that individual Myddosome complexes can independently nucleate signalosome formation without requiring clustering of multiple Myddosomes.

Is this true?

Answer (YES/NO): YES